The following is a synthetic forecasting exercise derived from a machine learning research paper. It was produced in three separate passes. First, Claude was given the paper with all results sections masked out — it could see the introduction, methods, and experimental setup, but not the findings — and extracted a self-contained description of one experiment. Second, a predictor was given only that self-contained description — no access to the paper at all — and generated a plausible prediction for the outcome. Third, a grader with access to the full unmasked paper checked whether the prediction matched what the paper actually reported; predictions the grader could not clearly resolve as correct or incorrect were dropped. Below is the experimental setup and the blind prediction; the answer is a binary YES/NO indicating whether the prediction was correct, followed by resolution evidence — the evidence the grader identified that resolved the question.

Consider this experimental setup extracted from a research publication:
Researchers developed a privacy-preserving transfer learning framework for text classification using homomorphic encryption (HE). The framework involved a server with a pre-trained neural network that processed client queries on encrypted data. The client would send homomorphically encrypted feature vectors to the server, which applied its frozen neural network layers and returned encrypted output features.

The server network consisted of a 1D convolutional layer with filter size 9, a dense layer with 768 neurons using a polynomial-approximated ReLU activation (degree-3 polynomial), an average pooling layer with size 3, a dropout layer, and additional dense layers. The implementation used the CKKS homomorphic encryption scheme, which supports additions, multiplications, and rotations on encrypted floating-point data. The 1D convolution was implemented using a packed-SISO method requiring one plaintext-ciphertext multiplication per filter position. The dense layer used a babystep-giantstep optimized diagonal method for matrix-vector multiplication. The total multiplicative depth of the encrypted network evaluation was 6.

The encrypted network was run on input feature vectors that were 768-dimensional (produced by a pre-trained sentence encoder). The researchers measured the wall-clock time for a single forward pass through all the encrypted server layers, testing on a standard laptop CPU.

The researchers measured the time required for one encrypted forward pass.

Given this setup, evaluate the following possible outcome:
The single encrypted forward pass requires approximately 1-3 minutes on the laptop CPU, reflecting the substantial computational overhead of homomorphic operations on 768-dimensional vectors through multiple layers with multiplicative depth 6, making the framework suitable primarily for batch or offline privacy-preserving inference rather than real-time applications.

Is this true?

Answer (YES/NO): NO